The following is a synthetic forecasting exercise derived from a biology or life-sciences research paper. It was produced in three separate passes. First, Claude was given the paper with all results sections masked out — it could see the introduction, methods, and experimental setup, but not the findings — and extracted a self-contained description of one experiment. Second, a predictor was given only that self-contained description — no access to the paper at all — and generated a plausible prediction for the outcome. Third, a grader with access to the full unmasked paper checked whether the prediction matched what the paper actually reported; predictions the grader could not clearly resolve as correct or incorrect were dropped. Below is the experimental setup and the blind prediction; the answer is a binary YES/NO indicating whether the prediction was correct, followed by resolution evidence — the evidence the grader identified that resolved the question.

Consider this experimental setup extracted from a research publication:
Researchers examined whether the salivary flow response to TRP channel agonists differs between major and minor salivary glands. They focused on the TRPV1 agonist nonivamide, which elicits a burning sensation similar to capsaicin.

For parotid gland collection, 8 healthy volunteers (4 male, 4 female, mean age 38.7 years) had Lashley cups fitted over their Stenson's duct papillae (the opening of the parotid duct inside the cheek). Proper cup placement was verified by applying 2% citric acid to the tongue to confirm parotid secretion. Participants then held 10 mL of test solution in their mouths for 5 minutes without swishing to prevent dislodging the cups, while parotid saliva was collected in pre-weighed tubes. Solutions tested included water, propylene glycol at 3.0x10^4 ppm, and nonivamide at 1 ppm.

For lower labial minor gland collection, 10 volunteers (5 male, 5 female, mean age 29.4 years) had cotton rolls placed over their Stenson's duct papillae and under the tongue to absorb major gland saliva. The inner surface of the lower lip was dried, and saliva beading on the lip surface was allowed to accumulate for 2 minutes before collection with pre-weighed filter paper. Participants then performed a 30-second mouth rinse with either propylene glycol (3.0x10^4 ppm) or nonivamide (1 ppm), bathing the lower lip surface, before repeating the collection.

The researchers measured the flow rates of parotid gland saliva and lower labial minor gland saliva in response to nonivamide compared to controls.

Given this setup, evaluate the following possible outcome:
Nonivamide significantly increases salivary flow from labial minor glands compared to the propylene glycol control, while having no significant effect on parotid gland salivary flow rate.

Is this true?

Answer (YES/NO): NO